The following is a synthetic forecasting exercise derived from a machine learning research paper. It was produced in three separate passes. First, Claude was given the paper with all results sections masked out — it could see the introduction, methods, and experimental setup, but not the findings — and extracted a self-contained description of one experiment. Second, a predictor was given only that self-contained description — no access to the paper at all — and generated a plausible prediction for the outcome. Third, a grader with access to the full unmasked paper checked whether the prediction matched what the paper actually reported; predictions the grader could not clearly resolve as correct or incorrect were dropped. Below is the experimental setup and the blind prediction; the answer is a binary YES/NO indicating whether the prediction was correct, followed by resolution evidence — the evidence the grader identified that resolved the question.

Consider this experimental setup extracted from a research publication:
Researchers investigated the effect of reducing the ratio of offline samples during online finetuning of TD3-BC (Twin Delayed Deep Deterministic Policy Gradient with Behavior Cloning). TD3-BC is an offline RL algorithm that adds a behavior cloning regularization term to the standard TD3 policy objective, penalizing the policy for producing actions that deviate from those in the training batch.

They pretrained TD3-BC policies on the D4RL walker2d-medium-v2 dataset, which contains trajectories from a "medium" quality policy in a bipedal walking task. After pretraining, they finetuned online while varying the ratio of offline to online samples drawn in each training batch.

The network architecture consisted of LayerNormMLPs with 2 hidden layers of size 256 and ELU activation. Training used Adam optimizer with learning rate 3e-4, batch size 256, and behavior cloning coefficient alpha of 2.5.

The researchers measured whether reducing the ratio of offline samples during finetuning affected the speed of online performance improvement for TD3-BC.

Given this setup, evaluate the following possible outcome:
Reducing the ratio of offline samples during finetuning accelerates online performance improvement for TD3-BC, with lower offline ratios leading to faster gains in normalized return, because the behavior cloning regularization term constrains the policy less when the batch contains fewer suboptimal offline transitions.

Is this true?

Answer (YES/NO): YES